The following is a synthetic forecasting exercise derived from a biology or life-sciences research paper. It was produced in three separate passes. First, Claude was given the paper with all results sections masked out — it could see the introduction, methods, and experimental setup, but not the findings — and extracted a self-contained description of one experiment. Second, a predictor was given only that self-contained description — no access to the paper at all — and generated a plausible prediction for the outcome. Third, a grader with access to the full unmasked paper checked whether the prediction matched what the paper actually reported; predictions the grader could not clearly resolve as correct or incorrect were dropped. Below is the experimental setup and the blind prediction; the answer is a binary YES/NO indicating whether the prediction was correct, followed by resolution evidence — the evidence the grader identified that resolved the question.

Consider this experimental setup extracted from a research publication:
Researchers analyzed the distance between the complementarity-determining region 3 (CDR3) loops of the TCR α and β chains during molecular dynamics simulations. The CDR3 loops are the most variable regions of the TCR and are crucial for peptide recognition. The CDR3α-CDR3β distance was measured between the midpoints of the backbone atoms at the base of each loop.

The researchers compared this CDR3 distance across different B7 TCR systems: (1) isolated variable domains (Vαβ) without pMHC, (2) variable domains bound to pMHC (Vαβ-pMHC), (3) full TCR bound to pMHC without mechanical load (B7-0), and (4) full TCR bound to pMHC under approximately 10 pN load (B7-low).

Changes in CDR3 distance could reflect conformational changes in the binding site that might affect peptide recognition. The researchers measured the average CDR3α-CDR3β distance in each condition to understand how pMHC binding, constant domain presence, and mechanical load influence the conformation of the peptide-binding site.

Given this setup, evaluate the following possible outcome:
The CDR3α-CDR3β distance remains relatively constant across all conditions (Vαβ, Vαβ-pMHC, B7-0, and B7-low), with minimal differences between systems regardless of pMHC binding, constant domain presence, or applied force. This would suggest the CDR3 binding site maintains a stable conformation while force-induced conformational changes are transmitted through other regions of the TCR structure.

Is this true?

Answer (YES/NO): NO